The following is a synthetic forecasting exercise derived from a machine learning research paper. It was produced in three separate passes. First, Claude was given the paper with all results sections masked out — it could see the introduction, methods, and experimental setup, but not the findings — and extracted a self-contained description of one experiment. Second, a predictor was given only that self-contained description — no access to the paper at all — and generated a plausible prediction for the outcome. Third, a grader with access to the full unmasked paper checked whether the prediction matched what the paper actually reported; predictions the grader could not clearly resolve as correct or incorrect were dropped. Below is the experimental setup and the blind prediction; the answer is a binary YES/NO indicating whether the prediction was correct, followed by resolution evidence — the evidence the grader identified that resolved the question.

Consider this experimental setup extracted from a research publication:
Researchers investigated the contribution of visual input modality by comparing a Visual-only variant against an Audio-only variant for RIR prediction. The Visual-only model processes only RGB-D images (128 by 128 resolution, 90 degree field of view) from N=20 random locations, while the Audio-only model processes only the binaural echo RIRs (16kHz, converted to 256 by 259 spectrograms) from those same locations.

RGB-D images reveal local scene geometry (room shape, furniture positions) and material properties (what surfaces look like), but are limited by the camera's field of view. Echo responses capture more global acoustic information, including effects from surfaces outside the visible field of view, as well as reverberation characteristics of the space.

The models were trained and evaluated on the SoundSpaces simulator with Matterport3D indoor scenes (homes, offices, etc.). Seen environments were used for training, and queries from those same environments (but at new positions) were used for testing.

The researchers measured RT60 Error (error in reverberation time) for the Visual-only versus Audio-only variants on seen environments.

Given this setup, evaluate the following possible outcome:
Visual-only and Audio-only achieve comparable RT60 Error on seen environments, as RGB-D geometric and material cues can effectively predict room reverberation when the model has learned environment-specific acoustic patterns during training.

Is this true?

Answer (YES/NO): YES